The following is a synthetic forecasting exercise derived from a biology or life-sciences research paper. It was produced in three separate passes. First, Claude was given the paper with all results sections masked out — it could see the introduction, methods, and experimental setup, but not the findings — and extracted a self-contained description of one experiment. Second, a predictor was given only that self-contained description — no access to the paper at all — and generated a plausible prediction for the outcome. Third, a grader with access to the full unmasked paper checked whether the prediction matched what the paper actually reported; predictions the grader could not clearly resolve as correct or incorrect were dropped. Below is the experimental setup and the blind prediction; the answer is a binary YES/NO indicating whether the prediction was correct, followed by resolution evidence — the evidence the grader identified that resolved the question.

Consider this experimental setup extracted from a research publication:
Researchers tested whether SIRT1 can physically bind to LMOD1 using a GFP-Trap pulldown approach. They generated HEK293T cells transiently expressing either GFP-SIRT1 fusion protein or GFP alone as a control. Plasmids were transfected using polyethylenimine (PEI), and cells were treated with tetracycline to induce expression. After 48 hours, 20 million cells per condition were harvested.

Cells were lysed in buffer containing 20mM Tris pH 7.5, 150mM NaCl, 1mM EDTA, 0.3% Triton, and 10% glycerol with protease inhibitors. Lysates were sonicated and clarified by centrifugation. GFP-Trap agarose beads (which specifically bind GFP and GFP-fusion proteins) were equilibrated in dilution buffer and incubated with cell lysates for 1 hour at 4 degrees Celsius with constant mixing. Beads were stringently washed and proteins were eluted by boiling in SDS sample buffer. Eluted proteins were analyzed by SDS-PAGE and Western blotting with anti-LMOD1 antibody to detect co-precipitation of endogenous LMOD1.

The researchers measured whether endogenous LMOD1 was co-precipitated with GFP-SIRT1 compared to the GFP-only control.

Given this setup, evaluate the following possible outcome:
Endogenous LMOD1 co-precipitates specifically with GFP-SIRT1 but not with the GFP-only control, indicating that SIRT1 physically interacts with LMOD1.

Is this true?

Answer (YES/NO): NO